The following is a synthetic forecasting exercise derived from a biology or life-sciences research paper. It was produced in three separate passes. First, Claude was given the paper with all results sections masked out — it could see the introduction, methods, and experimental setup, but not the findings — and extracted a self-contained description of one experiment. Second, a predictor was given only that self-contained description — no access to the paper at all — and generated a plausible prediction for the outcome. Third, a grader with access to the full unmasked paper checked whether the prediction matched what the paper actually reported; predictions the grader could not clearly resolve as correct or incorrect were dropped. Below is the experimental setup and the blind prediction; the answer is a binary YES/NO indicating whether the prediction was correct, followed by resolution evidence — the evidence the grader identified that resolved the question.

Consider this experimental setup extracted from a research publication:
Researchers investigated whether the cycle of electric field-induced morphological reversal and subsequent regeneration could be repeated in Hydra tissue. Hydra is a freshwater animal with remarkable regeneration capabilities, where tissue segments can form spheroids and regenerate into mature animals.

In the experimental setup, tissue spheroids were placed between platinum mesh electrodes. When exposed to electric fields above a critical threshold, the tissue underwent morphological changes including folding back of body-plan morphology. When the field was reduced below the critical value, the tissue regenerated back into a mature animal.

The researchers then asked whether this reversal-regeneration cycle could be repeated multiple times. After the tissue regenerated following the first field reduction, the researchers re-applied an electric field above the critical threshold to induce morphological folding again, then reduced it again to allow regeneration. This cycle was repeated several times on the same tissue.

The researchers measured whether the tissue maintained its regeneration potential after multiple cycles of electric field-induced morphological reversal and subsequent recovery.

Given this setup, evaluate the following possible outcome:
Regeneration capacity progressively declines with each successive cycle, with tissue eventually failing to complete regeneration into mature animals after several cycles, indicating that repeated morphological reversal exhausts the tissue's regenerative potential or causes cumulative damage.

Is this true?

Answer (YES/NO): NO